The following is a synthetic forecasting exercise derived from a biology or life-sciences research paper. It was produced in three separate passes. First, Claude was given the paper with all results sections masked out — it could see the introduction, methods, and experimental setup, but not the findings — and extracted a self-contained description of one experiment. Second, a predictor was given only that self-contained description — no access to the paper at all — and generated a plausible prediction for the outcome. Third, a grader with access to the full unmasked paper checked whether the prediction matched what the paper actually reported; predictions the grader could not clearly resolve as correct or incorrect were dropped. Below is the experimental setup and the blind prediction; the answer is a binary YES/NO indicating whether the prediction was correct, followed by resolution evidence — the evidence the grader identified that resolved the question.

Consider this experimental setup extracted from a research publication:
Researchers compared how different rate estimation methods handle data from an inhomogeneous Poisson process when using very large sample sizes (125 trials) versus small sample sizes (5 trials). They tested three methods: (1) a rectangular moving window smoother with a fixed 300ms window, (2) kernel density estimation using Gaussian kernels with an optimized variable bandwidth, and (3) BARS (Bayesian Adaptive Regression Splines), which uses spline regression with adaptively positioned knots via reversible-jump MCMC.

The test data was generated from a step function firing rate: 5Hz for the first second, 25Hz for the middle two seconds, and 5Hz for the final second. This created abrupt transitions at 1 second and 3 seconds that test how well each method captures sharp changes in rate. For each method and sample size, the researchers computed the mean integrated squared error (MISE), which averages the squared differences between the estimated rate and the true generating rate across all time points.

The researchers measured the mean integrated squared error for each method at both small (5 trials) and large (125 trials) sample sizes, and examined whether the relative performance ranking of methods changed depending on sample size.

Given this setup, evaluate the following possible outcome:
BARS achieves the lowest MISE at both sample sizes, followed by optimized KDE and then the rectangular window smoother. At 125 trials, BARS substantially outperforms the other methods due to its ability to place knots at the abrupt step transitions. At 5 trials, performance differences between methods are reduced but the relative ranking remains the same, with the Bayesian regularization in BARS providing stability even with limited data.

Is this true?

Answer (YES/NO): NO